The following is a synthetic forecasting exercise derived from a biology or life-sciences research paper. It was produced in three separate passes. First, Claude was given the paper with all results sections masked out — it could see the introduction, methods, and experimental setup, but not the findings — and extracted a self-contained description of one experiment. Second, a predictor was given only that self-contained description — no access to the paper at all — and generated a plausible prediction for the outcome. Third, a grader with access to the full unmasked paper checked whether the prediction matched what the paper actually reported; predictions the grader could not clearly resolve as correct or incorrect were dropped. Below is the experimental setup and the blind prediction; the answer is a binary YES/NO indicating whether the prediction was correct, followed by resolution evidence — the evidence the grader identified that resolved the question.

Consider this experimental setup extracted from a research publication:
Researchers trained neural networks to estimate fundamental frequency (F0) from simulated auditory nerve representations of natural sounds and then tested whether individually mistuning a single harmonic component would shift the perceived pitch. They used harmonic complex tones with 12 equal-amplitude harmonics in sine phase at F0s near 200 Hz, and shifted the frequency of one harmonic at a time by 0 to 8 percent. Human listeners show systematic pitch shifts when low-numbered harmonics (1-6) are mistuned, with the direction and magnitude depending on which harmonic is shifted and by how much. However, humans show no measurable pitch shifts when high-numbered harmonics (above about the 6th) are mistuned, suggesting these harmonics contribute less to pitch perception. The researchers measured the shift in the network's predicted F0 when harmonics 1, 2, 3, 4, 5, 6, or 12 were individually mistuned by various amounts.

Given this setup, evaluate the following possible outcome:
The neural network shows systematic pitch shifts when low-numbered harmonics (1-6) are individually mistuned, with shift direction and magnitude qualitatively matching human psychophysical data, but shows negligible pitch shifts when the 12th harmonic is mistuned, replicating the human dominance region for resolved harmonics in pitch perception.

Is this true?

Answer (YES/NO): YES